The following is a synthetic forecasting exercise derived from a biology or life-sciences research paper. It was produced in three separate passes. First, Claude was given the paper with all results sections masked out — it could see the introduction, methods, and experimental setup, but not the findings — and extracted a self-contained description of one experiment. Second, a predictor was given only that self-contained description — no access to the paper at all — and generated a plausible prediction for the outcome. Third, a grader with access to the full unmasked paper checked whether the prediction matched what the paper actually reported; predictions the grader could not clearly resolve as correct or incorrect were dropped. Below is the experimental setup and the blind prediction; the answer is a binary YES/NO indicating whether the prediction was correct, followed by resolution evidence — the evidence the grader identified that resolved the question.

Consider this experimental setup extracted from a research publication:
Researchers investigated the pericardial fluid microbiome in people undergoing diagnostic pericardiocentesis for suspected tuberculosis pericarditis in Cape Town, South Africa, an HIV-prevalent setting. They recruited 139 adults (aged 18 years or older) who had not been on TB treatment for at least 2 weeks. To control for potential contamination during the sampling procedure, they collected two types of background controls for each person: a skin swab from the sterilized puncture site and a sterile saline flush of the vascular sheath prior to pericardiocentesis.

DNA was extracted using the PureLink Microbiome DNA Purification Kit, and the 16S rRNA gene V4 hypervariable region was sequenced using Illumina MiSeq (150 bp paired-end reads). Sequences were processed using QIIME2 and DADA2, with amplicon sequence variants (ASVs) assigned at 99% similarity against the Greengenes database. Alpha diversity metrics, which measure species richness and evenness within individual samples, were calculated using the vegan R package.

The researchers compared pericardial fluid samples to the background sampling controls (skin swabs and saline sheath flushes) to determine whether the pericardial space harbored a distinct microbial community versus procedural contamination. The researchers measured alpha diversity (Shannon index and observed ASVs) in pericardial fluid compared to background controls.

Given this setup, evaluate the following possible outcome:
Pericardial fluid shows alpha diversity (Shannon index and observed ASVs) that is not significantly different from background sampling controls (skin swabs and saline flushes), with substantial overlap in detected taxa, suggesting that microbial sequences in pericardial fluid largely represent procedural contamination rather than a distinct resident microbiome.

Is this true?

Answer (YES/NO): NO